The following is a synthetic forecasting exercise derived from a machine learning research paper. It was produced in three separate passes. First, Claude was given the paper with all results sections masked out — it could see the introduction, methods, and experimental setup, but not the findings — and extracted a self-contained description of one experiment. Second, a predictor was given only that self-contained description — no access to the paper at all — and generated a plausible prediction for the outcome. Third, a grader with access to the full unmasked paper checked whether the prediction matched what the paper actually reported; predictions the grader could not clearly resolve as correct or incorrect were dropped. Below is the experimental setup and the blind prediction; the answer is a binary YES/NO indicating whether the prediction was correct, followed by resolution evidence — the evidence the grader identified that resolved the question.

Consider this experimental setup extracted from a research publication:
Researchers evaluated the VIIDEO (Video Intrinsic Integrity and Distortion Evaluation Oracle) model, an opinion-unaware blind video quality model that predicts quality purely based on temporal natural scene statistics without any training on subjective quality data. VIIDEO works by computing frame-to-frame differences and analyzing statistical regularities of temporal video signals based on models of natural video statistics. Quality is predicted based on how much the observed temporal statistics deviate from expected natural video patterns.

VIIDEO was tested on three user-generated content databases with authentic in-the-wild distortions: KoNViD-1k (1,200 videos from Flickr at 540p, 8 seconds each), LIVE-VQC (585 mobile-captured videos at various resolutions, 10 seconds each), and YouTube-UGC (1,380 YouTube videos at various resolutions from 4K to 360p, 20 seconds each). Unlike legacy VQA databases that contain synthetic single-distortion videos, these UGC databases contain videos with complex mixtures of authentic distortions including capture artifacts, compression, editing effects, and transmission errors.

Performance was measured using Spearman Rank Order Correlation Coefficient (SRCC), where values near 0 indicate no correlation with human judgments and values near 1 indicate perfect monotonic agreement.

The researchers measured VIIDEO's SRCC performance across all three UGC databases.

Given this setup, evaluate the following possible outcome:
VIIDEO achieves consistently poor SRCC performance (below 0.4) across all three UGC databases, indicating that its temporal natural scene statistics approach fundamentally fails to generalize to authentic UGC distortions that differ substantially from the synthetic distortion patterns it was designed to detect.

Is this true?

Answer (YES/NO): YES